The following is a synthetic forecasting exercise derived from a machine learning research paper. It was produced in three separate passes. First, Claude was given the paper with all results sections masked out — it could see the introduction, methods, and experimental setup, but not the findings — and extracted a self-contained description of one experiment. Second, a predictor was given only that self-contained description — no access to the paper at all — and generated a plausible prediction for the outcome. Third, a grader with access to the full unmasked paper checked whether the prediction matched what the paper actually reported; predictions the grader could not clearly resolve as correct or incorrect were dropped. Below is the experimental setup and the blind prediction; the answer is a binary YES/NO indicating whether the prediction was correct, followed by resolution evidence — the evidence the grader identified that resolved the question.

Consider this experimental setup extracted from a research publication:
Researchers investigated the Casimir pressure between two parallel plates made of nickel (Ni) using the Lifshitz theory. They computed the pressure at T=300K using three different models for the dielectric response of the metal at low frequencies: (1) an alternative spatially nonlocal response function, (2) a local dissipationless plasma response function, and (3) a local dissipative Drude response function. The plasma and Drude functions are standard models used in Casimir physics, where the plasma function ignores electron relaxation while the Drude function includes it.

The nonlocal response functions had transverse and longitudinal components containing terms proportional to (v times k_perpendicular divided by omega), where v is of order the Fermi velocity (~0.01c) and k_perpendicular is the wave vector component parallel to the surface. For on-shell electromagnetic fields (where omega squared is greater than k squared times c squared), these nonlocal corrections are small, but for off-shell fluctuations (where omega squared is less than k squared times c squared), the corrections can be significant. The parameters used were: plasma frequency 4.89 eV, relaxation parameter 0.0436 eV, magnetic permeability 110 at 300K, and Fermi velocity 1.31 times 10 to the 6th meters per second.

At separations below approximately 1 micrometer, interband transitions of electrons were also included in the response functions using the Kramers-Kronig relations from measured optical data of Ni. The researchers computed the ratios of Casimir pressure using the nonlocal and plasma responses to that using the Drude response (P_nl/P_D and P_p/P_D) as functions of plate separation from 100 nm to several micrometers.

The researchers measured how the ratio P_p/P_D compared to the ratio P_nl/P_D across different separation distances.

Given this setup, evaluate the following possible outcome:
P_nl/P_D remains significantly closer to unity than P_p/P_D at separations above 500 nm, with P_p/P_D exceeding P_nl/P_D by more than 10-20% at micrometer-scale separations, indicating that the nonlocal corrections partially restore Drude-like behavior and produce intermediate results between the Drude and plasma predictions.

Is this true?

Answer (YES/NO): NO